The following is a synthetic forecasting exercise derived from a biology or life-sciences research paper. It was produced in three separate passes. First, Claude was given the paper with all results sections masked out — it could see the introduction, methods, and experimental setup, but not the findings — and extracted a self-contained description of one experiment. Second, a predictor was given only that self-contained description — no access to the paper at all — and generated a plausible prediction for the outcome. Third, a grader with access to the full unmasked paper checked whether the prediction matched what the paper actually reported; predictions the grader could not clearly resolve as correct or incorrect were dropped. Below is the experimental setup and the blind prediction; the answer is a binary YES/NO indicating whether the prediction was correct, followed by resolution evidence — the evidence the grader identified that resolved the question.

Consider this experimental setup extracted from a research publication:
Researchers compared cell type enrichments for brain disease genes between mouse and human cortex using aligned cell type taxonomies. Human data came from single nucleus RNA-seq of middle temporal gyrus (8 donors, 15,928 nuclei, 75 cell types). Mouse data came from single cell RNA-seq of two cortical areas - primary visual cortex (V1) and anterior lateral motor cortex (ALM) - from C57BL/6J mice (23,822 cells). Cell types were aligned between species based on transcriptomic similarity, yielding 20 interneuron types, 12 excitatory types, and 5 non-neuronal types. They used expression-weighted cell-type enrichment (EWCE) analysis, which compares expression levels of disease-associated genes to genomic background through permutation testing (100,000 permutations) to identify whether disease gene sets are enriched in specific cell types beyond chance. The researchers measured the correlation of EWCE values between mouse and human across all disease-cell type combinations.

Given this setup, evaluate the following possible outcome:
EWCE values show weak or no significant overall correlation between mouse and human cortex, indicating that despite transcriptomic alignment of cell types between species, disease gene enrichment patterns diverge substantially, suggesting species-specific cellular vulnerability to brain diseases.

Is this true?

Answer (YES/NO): NO